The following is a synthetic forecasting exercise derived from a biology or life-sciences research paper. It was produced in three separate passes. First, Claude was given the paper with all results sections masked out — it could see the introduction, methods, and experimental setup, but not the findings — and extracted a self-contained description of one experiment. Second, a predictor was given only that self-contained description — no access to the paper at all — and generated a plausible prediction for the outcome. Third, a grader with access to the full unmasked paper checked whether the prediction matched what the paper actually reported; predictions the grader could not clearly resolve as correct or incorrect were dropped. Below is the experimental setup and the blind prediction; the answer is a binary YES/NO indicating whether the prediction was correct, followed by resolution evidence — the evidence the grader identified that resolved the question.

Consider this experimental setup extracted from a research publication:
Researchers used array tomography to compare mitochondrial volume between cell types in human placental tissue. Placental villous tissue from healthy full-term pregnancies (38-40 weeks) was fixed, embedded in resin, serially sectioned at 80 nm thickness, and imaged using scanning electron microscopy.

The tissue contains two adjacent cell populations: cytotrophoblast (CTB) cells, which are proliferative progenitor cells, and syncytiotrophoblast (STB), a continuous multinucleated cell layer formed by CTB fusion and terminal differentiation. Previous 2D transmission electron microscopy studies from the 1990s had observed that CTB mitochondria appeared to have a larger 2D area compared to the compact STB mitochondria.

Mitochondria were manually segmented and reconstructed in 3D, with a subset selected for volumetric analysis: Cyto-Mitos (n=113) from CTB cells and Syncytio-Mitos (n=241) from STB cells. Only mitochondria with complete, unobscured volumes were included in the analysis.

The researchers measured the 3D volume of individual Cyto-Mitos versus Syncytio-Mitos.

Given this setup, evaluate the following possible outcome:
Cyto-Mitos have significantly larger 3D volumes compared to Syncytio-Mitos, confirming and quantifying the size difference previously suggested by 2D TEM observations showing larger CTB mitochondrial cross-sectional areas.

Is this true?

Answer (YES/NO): YES